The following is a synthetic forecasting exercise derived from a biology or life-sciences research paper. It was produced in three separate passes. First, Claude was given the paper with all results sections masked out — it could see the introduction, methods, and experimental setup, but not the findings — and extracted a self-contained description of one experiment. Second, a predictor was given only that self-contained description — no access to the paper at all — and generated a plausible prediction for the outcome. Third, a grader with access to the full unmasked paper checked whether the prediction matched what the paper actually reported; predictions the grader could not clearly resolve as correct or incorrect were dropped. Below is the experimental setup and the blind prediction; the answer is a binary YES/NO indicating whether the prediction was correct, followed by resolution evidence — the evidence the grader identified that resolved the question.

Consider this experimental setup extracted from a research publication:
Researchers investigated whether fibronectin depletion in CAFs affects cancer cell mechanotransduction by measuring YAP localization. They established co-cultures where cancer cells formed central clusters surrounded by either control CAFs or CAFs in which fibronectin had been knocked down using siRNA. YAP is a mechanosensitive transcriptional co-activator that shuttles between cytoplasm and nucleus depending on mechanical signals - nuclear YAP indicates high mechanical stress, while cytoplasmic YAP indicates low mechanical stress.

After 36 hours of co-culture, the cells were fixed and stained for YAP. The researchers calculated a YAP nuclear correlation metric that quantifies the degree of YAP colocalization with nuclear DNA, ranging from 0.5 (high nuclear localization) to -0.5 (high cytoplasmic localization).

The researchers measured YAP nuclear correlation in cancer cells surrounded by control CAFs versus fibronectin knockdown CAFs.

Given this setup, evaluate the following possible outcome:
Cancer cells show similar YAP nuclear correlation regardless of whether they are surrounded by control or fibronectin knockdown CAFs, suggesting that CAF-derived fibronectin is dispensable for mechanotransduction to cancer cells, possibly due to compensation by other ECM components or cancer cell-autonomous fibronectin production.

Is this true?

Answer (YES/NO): NO